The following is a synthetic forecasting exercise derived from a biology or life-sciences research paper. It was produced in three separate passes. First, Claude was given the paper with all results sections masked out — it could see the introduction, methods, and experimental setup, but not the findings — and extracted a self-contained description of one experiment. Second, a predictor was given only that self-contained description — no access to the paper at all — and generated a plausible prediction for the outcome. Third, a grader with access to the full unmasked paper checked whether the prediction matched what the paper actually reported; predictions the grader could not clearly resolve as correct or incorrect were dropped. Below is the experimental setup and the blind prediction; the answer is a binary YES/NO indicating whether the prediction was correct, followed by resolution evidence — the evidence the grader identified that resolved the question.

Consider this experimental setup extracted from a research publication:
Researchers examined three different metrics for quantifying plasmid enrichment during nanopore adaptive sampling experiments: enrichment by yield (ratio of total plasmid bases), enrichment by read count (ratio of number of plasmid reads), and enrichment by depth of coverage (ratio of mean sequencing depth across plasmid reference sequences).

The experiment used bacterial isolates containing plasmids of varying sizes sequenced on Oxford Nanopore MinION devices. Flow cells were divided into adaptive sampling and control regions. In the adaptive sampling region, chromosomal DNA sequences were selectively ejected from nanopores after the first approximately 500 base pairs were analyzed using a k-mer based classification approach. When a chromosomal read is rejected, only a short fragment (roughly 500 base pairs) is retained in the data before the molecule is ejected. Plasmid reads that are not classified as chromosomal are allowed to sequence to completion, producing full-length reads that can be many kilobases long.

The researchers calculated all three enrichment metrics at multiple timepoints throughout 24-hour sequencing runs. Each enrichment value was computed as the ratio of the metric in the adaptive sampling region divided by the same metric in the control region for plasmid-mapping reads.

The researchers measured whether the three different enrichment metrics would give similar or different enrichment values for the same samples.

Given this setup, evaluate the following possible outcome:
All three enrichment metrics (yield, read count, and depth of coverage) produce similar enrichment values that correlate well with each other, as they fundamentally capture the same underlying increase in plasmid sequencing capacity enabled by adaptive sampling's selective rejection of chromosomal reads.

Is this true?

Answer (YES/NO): YES